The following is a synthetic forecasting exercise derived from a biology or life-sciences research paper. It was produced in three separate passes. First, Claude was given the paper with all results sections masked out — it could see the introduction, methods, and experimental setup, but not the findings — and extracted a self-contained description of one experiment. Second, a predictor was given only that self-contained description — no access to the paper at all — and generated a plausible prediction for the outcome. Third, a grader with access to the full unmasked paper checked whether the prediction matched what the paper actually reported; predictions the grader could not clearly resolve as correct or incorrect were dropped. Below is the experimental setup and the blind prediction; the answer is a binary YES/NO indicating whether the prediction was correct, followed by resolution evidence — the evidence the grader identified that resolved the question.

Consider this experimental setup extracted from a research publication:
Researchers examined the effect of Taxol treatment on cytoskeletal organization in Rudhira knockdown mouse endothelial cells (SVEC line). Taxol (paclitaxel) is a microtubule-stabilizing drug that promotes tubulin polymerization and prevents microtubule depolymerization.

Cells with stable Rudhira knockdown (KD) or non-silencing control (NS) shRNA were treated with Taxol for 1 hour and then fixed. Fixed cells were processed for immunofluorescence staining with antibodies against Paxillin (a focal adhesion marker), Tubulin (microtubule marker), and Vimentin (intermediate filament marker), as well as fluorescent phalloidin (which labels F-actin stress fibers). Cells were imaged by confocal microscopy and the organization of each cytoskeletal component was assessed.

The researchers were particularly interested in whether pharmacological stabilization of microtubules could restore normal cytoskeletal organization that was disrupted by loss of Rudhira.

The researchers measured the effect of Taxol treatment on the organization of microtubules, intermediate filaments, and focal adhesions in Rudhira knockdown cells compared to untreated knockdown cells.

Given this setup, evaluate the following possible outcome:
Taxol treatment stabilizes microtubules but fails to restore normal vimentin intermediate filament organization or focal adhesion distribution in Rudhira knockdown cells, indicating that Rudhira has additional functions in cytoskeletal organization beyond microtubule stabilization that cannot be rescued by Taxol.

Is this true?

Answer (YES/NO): NO